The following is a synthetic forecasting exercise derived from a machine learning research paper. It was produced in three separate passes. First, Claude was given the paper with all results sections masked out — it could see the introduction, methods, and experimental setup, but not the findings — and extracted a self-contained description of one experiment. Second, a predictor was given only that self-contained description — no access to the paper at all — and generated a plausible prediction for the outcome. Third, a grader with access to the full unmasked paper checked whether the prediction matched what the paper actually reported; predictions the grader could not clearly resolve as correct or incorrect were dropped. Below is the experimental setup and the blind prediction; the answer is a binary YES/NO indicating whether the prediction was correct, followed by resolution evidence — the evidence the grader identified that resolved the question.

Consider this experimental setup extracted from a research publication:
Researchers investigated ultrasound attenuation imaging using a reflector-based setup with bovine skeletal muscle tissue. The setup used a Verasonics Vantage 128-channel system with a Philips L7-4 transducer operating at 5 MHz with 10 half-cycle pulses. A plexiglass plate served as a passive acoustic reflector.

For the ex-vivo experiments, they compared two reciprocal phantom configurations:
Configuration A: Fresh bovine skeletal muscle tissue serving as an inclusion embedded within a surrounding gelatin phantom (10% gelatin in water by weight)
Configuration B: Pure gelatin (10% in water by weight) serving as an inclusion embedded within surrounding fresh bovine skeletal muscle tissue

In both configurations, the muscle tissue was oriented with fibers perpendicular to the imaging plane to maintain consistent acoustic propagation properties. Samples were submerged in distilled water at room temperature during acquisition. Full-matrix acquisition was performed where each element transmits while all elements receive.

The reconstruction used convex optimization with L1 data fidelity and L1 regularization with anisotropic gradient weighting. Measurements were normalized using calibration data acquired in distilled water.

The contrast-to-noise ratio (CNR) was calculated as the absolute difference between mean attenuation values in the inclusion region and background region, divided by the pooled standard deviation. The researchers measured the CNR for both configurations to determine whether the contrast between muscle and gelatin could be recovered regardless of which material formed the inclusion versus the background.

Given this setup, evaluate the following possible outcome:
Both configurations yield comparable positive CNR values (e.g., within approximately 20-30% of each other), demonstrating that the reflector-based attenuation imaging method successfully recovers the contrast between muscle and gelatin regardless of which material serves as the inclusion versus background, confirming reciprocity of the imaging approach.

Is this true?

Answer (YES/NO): NO